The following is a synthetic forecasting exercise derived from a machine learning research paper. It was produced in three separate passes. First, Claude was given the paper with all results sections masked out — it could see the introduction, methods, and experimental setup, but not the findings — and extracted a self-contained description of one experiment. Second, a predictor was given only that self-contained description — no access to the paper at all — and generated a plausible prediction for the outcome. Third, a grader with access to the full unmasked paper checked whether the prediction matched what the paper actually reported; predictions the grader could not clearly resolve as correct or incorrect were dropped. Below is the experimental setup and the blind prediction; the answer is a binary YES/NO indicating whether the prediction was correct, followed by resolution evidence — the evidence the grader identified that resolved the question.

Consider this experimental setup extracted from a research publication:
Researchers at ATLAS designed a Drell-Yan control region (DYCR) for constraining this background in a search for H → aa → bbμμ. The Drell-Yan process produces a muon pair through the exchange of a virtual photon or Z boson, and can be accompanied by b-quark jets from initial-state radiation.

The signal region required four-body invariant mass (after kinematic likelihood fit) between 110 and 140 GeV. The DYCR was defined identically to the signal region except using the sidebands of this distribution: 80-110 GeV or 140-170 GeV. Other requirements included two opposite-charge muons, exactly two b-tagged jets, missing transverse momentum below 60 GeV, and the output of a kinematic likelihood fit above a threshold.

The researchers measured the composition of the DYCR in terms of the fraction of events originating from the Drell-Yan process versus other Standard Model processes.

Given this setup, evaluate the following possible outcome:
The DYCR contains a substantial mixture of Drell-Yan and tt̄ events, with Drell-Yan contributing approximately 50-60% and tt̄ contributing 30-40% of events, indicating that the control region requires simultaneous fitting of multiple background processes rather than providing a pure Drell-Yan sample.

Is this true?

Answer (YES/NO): NO